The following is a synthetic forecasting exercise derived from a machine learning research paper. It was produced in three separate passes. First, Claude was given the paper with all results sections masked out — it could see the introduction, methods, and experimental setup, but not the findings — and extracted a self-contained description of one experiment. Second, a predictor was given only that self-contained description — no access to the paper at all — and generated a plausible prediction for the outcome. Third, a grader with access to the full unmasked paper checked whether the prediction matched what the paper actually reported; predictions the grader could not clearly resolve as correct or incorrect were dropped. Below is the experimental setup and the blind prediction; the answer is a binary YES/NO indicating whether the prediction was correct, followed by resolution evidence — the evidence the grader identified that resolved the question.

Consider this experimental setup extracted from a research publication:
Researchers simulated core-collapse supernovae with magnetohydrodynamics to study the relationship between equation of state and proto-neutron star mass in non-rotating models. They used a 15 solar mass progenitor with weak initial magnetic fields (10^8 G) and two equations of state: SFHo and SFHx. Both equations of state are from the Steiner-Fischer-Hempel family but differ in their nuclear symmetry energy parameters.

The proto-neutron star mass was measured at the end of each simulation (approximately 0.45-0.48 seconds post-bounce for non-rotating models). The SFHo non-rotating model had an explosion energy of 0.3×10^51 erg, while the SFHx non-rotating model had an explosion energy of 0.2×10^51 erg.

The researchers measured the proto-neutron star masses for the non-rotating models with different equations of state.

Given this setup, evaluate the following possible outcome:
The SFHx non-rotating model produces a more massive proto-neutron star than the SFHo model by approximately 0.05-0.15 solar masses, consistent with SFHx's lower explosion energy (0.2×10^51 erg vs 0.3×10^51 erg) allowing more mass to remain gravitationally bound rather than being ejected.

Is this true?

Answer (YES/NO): NO